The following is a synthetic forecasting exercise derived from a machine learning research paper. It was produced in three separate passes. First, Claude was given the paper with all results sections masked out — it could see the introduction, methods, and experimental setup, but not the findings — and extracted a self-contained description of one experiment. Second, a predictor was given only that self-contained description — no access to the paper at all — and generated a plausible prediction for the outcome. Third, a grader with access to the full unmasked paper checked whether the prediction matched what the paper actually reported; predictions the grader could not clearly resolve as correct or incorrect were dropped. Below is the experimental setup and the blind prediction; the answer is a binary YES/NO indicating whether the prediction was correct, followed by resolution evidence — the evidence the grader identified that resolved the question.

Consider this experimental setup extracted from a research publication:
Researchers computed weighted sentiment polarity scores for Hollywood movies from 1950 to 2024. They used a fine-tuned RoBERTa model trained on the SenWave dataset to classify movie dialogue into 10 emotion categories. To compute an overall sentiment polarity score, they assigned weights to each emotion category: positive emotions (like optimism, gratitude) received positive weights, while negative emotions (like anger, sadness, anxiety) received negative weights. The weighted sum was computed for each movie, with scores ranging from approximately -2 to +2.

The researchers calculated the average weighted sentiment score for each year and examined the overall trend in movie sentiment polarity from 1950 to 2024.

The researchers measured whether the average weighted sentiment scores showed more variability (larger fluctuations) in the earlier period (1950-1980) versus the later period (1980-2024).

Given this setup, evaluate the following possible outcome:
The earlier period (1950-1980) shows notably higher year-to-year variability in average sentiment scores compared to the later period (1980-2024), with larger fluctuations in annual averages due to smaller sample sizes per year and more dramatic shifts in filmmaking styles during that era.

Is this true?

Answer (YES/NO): YES